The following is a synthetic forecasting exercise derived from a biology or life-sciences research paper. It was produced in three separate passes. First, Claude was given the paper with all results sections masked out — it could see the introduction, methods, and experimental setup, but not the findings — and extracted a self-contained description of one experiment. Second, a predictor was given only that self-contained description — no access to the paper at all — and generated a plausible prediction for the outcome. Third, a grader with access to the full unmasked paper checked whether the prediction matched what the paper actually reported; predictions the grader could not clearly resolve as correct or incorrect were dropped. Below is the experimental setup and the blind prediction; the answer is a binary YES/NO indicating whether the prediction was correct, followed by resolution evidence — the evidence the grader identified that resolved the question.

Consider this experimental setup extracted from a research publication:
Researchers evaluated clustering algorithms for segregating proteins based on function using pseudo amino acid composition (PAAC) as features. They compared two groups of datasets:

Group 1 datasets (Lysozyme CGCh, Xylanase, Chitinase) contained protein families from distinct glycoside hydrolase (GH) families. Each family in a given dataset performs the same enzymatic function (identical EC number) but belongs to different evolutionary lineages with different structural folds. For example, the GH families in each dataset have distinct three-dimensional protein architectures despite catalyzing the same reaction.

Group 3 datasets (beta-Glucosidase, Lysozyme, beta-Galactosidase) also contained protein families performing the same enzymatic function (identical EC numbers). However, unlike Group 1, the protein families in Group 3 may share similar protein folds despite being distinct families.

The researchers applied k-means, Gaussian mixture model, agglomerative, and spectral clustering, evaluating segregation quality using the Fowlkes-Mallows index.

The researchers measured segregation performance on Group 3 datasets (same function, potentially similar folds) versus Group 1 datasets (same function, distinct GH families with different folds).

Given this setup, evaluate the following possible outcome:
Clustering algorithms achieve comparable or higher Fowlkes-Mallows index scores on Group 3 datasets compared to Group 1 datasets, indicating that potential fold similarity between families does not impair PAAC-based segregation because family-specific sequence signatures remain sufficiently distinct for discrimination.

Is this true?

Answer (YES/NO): NO